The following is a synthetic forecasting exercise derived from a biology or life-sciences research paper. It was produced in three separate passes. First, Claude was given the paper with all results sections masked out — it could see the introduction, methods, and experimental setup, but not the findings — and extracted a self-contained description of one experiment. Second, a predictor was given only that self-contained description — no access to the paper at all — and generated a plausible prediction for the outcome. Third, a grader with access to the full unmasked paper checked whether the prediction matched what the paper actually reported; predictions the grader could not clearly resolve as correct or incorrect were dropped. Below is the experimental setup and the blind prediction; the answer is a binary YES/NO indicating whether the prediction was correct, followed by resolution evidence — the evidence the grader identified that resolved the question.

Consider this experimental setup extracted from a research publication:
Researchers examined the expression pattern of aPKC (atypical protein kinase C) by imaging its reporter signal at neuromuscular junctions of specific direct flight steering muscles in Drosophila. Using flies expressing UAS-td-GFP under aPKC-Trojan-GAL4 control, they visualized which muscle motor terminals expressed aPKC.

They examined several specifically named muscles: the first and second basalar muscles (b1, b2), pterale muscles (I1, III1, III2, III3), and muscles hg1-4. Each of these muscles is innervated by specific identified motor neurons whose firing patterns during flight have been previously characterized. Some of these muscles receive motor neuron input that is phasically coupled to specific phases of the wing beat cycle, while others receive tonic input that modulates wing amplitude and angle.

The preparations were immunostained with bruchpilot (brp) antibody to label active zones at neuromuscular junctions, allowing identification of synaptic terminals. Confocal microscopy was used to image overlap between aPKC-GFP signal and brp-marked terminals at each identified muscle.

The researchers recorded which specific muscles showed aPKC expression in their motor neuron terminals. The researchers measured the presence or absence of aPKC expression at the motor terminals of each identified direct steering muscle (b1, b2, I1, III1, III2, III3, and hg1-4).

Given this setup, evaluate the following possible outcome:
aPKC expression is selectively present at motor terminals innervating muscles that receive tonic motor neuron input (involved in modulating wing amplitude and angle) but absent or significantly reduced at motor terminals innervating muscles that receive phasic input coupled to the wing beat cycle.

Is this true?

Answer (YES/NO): NO